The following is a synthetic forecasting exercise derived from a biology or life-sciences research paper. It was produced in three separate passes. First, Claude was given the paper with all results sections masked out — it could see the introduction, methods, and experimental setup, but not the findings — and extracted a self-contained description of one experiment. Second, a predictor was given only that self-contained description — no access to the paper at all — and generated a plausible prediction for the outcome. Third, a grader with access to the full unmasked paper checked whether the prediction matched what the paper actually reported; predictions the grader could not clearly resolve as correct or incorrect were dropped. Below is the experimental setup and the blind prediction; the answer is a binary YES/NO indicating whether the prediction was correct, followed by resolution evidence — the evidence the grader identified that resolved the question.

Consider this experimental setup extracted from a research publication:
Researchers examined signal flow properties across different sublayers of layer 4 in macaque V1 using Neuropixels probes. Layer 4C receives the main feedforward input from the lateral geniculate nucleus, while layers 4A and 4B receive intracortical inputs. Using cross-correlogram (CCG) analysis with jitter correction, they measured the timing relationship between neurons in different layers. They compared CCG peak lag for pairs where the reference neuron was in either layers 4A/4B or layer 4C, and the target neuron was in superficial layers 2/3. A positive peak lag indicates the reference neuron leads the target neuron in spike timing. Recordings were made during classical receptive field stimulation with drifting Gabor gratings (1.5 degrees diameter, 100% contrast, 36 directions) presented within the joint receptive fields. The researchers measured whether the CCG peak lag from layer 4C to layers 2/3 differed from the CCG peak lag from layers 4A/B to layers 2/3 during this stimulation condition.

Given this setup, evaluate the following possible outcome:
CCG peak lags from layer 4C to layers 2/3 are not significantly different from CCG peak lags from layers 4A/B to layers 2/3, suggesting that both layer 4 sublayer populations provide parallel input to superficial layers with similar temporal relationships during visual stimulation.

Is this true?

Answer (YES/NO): YES